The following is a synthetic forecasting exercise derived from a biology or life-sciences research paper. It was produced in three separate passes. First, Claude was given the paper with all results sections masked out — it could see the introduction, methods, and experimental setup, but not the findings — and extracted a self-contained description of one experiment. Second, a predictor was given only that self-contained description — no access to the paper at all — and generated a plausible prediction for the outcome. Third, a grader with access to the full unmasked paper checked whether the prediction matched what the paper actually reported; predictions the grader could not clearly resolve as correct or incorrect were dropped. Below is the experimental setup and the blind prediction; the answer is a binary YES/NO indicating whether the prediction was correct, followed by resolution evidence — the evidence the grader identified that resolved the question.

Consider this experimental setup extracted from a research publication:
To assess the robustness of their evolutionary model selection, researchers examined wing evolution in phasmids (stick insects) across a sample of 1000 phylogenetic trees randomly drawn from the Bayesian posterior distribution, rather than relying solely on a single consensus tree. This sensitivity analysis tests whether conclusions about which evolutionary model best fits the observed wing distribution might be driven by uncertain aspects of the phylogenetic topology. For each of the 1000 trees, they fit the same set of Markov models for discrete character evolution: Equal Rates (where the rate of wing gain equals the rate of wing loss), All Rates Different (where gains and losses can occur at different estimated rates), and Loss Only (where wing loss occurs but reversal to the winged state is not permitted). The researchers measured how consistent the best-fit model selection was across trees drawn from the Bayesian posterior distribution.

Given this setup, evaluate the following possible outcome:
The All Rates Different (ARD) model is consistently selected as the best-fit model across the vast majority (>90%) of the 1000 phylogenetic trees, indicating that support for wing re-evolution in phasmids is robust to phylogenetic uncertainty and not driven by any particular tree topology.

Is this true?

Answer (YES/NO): NO